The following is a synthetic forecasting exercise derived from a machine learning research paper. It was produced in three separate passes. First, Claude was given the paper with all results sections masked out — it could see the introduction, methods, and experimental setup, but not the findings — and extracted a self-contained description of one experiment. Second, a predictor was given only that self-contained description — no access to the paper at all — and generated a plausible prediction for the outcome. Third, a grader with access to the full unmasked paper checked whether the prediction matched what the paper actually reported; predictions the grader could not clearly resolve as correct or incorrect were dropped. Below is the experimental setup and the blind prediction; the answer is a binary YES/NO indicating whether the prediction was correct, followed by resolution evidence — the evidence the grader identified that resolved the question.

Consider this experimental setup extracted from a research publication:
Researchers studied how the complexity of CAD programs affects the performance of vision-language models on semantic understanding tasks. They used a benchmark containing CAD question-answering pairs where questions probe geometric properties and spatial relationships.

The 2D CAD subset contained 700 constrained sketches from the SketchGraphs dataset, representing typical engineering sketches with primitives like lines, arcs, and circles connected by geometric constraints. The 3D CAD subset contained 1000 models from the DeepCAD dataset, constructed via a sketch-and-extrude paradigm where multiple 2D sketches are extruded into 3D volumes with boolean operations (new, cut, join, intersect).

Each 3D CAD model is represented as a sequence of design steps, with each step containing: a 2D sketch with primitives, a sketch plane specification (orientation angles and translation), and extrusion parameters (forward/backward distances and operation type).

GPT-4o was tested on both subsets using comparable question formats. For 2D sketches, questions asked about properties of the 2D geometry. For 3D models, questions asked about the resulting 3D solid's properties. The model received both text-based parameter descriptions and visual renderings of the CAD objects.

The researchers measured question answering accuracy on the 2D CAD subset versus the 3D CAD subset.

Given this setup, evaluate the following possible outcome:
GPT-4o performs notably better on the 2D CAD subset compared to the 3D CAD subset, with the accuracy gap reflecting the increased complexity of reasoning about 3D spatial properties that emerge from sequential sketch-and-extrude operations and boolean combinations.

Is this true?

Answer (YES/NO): NO